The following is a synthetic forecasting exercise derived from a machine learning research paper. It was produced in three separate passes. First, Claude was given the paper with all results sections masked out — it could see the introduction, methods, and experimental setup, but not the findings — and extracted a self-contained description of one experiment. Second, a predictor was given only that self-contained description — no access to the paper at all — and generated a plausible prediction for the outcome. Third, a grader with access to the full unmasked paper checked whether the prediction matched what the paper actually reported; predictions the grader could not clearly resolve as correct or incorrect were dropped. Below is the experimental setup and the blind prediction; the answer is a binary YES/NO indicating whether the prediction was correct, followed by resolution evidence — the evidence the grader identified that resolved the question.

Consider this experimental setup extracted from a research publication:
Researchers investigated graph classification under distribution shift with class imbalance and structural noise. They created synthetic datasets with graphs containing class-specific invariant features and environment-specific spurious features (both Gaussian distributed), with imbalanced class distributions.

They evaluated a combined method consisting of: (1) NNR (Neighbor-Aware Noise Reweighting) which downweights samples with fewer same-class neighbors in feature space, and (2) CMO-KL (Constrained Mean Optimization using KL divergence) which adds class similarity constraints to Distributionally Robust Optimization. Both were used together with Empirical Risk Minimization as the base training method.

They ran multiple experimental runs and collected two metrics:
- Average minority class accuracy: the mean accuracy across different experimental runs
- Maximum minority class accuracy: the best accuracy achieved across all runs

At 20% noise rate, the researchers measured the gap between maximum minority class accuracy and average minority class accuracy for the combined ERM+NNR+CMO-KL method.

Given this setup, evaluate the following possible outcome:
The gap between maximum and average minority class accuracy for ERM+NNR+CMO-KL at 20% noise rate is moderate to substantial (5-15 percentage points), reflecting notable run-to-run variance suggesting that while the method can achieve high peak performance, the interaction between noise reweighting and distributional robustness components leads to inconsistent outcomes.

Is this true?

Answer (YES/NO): NO